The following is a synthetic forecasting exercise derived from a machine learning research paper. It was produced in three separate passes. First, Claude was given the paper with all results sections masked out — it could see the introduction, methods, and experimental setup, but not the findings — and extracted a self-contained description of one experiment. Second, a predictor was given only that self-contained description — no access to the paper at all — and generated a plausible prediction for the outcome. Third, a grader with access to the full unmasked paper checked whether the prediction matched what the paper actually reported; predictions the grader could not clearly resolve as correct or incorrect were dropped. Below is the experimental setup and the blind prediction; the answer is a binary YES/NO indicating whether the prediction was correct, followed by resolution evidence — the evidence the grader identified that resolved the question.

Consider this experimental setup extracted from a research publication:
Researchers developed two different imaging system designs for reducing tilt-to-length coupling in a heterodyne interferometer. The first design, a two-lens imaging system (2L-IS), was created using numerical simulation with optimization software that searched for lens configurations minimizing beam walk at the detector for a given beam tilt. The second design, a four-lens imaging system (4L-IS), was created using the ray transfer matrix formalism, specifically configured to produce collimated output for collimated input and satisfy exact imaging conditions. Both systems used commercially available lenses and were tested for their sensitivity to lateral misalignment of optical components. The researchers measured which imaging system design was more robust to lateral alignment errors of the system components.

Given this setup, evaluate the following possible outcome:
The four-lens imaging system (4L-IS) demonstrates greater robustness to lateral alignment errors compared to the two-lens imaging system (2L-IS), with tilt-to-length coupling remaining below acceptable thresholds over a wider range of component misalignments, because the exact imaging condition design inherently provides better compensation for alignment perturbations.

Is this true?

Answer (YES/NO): NO